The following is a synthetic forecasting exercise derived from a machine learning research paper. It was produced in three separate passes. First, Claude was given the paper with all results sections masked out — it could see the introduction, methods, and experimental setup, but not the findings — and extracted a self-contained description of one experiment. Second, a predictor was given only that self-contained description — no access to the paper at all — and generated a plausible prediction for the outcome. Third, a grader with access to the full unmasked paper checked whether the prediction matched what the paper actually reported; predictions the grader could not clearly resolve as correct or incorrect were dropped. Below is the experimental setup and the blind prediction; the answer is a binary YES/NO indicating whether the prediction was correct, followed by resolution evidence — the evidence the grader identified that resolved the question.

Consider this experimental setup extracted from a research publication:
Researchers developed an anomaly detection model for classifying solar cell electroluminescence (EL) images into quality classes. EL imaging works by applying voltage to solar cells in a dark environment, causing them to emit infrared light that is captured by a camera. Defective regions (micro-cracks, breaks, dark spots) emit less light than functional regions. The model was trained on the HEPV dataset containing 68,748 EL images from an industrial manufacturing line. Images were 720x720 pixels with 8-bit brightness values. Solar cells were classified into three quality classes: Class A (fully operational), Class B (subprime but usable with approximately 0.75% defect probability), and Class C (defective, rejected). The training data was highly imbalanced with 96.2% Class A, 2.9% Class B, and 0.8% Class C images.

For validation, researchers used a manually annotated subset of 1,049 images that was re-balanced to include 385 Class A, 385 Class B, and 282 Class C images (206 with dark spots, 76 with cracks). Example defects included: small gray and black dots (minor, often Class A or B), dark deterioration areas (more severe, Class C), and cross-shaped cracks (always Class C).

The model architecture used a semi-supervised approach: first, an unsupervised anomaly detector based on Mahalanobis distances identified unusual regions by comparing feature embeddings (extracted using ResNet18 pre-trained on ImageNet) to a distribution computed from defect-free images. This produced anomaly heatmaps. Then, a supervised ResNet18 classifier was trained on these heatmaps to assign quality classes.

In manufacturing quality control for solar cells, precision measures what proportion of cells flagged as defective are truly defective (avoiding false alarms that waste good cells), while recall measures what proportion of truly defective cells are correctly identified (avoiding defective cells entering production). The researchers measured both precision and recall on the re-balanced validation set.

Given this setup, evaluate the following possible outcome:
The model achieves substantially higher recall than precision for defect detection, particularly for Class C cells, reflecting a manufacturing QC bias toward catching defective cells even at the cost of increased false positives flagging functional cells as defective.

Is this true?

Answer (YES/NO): NO